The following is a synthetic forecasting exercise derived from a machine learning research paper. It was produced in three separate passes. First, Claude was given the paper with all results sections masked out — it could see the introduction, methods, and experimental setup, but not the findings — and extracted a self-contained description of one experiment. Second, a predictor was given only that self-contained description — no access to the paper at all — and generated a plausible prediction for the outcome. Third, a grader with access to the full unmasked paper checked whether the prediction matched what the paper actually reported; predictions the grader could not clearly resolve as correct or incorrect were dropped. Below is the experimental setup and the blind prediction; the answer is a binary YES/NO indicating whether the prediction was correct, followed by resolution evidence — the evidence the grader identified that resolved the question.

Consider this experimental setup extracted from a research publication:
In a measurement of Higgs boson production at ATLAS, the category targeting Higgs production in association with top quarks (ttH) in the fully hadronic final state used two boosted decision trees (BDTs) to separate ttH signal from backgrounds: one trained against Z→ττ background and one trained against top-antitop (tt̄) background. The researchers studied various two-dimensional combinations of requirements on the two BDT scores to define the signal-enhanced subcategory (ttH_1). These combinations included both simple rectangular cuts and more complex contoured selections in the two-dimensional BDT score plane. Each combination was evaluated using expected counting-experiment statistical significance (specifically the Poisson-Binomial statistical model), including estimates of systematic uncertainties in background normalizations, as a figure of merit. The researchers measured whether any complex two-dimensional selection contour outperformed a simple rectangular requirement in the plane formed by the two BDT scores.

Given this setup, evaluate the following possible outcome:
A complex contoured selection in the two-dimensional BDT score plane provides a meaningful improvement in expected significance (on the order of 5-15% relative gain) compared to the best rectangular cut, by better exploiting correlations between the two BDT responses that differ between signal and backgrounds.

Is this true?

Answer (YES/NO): NO